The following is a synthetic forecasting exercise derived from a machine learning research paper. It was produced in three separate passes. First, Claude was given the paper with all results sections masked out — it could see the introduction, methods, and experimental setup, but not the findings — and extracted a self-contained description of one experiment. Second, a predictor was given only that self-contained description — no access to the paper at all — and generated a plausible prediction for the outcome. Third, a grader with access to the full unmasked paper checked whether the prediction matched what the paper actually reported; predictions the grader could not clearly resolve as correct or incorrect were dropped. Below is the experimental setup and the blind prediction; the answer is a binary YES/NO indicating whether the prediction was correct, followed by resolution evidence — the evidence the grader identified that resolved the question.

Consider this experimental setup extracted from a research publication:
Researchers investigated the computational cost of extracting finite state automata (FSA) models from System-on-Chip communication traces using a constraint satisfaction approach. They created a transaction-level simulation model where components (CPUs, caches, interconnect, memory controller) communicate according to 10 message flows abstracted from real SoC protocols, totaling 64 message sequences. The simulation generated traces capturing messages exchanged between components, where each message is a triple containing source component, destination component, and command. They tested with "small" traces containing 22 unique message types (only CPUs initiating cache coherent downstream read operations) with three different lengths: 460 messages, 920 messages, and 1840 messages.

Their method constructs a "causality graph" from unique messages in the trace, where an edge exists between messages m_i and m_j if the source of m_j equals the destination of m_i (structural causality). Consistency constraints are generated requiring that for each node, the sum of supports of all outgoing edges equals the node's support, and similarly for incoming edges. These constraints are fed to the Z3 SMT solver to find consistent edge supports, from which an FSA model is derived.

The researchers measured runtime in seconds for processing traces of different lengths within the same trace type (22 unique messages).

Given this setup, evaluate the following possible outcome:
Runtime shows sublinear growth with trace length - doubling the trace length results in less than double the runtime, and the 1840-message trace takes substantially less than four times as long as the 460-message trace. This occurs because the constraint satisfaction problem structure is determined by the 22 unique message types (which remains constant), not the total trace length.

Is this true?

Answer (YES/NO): NO